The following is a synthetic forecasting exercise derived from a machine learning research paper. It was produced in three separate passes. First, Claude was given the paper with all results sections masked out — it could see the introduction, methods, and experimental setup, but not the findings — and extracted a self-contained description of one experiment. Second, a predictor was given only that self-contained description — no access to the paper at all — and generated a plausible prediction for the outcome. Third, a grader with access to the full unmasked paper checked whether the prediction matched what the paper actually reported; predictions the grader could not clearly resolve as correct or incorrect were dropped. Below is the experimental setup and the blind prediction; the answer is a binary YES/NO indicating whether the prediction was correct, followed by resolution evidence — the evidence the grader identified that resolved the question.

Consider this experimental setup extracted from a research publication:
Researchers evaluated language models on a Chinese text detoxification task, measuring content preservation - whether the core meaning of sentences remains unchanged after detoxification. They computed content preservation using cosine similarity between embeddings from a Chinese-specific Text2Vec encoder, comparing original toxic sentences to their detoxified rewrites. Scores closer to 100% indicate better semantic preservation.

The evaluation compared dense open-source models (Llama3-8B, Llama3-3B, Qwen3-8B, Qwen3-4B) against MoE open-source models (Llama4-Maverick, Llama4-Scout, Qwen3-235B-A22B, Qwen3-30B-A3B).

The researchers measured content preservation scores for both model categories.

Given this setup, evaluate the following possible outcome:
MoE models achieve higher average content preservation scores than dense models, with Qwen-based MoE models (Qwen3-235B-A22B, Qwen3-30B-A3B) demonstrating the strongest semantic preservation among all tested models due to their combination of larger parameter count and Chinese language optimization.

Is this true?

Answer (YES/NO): NO